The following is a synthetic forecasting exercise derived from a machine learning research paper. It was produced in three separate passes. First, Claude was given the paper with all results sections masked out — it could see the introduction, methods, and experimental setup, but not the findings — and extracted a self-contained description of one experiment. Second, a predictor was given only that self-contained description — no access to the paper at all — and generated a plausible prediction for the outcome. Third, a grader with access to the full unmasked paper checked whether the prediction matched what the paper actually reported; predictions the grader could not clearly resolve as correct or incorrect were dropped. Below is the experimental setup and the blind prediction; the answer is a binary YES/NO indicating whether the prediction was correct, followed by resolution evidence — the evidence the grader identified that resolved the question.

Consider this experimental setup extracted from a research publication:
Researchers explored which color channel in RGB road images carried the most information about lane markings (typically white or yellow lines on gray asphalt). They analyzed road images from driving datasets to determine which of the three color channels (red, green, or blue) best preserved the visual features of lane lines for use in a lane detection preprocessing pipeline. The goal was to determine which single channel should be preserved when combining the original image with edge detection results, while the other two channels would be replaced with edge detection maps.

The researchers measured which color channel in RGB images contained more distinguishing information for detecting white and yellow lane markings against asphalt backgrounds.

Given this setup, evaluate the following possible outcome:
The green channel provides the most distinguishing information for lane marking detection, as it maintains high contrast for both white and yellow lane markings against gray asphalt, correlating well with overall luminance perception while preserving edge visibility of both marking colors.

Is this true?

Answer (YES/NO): YES